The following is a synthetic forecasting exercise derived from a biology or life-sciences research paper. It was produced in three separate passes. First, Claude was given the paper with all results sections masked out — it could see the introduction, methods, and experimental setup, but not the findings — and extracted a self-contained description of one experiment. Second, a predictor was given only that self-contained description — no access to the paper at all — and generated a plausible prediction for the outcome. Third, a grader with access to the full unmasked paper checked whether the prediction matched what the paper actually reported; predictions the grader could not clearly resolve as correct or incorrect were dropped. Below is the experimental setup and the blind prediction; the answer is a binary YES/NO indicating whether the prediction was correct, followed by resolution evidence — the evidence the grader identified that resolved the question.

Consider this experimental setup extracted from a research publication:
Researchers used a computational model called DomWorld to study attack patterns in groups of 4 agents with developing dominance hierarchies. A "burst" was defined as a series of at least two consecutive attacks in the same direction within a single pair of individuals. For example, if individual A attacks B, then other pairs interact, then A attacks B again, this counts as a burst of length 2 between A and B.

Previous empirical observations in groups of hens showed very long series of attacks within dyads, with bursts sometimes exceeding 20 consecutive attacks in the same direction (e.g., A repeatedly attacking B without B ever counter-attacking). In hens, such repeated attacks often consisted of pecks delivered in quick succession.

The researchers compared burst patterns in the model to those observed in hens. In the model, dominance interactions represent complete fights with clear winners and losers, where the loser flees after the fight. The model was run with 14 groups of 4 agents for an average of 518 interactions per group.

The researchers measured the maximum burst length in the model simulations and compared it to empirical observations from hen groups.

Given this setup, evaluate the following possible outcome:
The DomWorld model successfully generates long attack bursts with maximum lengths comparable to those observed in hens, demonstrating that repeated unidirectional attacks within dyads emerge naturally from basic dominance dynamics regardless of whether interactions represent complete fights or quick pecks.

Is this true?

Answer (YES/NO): NO